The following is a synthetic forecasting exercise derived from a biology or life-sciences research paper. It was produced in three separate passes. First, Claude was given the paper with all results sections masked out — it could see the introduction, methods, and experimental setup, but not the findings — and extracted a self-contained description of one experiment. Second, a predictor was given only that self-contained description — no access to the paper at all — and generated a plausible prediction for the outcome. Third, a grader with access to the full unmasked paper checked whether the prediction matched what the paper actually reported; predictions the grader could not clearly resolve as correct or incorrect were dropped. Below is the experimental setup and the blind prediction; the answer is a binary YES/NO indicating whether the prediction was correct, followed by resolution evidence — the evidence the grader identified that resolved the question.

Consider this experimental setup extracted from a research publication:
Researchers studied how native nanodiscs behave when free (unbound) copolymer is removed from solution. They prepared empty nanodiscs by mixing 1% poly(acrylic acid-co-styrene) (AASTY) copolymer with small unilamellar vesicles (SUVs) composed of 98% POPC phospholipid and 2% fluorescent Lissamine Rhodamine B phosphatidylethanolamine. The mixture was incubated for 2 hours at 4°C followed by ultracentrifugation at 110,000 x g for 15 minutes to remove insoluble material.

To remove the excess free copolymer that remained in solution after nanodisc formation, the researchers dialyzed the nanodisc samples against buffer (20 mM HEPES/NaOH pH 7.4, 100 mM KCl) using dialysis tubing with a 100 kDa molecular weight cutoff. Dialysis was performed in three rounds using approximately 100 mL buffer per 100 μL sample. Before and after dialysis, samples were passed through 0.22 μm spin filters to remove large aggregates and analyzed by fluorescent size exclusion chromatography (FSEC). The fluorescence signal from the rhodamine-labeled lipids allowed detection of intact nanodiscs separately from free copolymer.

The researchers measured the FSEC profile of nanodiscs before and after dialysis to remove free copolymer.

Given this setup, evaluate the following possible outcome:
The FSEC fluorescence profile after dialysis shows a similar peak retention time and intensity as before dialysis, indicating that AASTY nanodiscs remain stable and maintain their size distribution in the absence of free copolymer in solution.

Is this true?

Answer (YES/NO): NO